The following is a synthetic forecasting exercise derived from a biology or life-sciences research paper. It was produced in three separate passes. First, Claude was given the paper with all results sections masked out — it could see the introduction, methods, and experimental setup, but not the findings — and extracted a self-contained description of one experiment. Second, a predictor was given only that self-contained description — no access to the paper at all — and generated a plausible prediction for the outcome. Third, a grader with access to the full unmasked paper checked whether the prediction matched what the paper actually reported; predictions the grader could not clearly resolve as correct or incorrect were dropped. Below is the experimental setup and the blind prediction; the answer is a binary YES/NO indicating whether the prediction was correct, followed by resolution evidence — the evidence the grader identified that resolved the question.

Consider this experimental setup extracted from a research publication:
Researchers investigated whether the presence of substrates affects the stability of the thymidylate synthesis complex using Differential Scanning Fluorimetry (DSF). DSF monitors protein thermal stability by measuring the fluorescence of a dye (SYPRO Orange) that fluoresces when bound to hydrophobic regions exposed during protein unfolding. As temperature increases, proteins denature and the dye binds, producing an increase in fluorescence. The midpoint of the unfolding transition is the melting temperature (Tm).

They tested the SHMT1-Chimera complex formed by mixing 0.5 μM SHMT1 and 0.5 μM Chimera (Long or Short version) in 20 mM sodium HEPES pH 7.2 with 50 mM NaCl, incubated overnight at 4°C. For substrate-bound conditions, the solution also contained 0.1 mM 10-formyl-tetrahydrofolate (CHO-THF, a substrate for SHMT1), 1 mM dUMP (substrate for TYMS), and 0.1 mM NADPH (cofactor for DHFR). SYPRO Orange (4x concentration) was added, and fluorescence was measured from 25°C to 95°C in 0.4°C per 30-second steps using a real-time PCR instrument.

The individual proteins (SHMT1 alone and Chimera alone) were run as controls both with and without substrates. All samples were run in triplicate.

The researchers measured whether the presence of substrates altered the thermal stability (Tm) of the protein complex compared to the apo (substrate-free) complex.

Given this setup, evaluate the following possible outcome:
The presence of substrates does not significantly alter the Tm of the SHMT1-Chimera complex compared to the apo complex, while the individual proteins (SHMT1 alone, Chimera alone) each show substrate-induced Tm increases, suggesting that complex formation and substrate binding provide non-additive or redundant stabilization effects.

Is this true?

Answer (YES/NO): NO